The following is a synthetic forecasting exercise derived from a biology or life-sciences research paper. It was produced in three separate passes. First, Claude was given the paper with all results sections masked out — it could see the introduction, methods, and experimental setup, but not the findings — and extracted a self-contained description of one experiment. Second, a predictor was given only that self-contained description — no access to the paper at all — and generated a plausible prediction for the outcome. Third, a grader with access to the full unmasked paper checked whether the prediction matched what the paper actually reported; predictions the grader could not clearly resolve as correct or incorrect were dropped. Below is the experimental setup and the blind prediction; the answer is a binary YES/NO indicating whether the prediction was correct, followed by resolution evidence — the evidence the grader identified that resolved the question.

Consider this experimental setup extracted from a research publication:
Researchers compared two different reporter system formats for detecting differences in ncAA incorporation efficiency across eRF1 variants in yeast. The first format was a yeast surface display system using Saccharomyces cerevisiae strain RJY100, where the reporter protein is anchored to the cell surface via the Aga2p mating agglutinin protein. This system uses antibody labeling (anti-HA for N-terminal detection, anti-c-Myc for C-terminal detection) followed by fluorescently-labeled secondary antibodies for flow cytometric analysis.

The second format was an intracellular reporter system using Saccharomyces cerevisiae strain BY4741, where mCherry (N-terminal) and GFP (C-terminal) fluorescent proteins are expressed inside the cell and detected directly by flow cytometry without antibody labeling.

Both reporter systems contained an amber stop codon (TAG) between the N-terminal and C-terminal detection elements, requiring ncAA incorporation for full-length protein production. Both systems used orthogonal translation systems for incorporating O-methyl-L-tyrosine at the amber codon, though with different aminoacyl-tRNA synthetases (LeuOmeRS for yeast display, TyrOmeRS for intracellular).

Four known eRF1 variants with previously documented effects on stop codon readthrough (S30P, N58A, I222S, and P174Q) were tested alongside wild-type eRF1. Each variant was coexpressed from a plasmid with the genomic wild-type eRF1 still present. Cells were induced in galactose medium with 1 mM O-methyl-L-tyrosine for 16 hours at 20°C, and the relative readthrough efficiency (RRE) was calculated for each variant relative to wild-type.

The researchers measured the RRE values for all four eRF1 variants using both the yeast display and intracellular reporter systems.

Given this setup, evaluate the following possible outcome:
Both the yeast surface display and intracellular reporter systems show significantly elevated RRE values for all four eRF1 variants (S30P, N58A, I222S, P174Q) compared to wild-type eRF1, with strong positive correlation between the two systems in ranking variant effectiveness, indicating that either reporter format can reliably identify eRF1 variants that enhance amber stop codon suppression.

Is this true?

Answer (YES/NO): NO